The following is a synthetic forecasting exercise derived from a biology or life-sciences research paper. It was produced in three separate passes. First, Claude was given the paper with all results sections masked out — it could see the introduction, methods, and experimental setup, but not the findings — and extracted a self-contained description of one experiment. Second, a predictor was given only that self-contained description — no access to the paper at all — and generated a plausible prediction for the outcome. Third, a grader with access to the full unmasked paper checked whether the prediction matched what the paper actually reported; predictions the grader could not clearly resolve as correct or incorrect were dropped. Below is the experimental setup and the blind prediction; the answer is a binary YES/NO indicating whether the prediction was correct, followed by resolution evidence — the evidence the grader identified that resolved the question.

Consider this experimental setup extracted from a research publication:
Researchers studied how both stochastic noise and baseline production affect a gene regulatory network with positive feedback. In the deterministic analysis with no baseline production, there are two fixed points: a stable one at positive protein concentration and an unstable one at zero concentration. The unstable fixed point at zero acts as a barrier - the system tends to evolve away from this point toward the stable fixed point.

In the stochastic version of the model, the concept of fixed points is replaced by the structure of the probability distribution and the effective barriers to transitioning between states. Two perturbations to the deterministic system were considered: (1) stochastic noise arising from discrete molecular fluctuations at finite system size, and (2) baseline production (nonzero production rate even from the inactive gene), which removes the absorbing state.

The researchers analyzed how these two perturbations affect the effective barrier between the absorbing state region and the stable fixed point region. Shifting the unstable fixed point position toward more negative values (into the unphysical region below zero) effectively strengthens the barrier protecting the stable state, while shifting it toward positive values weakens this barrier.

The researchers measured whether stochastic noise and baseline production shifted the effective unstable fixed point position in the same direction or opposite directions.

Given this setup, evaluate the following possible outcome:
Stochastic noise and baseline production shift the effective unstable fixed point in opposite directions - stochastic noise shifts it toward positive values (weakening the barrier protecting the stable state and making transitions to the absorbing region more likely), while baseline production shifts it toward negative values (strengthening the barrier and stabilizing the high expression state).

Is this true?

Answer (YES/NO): YES